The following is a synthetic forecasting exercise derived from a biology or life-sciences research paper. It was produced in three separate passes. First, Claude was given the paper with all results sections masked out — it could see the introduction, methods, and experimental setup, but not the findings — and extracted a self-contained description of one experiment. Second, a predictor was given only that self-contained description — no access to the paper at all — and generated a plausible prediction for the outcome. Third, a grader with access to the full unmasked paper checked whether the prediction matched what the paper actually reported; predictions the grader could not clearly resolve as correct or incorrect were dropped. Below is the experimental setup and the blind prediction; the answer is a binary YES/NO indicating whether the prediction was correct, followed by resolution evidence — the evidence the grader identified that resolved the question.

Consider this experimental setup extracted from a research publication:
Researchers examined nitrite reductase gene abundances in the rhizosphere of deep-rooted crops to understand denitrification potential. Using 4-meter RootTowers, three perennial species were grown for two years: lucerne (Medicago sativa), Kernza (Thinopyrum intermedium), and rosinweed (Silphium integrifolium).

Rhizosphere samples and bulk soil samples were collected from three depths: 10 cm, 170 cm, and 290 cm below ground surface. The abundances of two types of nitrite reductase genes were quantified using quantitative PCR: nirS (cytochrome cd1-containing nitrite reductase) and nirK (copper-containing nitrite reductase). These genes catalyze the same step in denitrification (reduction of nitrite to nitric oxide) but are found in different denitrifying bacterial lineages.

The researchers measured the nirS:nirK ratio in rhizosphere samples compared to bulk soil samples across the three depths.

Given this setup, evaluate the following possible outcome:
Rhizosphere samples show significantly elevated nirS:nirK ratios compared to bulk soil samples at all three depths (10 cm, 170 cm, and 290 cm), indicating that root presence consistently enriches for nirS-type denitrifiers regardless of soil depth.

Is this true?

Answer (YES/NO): NO